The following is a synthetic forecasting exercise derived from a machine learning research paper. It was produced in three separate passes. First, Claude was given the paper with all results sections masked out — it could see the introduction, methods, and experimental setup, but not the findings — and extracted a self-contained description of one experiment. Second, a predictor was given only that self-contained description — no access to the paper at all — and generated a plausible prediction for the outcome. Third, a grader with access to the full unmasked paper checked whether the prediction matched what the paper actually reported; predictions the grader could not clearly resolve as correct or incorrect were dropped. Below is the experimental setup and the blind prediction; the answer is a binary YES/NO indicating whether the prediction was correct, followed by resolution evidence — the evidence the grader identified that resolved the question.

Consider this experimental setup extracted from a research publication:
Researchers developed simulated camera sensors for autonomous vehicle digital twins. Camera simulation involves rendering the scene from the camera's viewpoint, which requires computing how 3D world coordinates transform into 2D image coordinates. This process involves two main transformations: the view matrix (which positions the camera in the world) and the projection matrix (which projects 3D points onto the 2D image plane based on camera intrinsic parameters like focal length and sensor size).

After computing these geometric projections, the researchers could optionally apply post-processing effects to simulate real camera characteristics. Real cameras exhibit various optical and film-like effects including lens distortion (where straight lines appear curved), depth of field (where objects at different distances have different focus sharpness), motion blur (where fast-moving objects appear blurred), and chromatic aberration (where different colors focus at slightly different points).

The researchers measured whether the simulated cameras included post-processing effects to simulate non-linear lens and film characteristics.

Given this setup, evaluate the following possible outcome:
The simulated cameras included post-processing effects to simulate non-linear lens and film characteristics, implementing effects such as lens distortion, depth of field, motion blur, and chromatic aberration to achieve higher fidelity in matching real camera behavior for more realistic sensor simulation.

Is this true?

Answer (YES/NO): YES